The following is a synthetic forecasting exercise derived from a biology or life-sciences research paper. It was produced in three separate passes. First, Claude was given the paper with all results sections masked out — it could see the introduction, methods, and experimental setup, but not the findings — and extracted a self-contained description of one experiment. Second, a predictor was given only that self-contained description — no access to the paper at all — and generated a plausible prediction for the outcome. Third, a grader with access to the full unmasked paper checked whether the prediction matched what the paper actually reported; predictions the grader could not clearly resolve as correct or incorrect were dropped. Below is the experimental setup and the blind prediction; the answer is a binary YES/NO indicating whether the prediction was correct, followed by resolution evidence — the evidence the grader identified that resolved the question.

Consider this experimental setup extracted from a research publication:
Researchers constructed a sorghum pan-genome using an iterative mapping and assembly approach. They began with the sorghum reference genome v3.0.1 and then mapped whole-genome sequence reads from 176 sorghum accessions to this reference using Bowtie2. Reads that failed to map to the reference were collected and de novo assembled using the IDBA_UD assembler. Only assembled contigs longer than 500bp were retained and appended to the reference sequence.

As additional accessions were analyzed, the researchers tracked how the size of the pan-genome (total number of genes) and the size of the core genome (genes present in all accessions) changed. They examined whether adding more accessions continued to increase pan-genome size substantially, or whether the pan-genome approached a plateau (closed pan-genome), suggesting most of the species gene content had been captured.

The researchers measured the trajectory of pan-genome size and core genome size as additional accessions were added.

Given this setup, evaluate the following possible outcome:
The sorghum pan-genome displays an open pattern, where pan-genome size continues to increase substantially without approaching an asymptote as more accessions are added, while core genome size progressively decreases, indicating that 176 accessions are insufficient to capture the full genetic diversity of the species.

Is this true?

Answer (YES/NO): NO